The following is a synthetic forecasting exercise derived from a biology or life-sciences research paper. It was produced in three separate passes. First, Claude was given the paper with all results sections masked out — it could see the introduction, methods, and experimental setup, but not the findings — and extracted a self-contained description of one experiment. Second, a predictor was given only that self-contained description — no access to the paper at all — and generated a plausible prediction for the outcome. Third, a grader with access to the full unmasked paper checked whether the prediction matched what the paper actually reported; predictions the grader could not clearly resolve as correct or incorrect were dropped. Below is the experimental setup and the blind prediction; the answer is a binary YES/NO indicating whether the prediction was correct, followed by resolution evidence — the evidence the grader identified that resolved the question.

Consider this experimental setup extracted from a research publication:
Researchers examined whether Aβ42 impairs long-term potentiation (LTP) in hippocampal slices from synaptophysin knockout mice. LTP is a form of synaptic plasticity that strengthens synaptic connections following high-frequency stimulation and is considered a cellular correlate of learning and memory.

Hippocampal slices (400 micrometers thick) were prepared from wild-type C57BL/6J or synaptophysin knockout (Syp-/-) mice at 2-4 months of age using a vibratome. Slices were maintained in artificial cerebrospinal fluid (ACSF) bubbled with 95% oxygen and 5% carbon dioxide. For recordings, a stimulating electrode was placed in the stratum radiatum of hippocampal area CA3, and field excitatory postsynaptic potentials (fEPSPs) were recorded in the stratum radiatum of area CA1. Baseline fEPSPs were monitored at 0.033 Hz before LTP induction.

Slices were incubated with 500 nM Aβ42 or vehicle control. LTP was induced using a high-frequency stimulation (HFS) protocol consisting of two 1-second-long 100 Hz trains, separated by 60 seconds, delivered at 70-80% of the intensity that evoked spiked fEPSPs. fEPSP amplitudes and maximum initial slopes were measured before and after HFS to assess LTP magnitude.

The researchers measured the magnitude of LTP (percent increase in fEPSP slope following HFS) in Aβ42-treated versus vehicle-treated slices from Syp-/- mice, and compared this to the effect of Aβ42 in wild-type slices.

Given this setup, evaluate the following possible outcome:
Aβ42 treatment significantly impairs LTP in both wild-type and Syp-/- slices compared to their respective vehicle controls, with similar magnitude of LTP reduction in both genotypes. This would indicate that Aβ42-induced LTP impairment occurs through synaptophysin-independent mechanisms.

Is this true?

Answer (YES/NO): NO